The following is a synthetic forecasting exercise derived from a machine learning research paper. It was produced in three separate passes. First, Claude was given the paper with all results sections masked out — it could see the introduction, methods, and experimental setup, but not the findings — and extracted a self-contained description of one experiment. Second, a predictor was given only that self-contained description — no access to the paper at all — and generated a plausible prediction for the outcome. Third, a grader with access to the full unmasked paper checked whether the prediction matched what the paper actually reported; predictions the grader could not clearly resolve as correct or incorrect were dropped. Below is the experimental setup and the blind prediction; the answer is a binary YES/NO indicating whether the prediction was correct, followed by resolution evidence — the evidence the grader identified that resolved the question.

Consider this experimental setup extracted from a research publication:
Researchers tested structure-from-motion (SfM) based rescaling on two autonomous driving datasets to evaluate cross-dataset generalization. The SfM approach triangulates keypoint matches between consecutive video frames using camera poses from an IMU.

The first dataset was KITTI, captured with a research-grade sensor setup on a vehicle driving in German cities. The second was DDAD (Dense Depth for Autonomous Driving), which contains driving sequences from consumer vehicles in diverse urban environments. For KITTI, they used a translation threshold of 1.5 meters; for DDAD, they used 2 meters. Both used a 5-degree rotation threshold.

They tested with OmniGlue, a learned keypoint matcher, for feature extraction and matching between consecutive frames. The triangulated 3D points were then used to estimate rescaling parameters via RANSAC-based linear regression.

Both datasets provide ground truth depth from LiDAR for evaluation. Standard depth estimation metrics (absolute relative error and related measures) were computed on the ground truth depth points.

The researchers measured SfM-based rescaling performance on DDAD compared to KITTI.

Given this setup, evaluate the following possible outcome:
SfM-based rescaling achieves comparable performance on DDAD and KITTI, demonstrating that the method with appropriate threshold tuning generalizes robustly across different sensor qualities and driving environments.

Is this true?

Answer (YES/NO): NO